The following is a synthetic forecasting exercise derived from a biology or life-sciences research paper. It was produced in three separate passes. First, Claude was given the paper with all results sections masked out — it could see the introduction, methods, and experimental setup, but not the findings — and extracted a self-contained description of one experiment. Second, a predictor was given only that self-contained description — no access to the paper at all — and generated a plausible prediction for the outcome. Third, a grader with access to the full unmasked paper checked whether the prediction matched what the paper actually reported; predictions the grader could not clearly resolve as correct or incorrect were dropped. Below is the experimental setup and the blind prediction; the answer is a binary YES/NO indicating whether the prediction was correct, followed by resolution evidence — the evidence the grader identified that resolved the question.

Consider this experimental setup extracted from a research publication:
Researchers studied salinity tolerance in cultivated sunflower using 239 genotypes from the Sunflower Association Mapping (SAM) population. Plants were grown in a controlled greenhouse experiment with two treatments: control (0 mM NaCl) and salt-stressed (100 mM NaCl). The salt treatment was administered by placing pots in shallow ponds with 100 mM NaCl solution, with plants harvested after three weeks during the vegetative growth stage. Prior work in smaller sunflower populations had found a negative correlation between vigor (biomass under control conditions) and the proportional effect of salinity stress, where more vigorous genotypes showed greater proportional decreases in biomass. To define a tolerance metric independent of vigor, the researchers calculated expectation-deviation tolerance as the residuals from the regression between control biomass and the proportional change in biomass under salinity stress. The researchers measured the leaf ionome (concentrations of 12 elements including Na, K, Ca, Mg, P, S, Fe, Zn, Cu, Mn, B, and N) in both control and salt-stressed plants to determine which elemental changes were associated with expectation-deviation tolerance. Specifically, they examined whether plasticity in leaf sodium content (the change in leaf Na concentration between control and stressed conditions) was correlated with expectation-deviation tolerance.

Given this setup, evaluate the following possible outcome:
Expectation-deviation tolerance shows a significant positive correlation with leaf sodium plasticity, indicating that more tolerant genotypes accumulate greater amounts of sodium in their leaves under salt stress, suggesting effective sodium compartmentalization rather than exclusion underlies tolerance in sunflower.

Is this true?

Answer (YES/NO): NO